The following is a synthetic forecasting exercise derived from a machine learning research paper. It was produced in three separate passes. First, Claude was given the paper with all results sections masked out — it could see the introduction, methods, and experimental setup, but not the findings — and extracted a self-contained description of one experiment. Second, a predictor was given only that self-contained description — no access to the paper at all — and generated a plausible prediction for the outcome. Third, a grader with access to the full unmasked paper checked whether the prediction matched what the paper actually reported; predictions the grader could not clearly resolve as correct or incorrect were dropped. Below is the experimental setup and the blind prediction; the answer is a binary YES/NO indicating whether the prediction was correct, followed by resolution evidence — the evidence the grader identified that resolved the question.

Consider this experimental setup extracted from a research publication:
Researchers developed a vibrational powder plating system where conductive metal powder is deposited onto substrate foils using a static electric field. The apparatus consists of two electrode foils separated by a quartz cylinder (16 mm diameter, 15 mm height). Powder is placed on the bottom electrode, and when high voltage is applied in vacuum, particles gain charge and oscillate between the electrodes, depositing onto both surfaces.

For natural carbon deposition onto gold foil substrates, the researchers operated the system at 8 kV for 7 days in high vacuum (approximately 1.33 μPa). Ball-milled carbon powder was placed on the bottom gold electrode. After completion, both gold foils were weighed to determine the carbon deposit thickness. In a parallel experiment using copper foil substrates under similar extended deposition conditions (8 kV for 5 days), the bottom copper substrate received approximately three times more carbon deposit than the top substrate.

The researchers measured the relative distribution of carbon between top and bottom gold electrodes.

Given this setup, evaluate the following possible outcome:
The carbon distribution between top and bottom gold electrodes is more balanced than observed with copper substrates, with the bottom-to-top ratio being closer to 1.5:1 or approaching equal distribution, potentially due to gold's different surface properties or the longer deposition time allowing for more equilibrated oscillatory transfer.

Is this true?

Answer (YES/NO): NO